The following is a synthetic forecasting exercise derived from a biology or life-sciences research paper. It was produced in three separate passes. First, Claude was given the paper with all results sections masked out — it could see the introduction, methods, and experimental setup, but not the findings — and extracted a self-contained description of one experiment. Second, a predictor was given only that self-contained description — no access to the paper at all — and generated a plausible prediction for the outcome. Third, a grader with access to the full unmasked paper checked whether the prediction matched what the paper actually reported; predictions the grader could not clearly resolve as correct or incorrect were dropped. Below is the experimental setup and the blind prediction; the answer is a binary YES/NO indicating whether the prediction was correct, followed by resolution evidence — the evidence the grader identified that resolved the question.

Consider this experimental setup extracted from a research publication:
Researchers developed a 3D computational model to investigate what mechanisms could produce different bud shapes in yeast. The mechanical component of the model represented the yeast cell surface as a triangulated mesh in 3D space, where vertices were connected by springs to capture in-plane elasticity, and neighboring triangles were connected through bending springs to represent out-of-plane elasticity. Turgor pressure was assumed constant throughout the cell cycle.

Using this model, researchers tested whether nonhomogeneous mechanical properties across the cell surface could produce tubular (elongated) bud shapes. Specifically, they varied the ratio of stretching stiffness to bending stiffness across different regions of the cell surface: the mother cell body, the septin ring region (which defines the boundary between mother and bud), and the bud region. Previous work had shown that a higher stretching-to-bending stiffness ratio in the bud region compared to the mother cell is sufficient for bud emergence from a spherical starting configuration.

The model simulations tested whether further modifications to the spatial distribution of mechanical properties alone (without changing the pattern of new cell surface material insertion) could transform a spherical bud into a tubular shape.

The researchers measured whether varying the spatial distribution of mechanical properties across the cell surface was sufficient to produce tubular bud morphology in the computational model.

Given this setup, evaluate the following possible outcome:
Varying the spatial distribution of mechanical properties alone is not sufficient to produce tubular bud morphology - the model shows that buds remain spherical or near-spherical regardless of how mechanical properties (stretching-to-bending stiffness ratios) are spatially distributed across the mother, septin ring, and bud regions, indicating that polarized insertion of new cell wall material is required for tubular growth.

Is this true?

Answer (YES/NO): YES